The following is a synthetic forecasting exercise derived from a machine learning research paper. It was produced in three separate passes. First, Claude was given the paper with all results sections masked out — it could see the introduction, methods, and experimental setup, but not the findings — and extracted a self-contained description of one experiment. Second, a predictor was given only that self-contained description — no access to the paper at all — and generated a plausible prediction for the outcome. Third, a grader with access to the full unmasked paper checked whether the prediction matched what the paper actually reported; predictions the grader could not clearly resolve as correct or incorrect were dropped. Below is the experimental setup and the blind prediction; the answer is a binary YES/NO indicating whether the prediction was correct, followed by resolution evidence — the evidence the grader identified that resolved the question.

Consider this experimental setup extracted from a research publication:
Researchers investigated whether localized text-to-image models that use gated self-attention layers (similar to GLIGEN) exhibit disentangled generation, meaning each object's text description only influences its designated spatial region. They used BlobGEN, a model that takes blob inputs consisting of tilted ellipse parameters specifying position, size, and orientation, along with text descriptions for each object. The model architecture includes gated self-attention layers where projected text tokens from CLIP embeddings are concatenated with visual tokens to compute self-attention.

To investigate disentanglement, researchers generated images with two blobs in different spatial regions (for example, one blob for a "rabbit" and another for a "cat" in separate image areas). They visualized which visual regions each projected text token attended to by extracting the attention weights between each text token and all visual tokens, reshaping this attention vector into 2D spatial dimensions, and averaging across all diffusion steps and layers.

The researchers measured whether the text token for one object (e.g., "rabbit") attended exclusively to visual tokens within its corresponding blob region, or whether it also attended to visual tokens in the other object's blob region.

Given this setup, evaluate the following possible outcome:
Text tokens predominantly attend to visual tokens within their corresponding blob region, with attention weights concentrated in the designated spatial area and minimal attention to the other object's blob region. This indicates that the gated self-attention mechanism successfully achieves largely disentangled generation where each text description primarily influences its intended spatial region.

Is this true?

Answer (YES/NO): NO